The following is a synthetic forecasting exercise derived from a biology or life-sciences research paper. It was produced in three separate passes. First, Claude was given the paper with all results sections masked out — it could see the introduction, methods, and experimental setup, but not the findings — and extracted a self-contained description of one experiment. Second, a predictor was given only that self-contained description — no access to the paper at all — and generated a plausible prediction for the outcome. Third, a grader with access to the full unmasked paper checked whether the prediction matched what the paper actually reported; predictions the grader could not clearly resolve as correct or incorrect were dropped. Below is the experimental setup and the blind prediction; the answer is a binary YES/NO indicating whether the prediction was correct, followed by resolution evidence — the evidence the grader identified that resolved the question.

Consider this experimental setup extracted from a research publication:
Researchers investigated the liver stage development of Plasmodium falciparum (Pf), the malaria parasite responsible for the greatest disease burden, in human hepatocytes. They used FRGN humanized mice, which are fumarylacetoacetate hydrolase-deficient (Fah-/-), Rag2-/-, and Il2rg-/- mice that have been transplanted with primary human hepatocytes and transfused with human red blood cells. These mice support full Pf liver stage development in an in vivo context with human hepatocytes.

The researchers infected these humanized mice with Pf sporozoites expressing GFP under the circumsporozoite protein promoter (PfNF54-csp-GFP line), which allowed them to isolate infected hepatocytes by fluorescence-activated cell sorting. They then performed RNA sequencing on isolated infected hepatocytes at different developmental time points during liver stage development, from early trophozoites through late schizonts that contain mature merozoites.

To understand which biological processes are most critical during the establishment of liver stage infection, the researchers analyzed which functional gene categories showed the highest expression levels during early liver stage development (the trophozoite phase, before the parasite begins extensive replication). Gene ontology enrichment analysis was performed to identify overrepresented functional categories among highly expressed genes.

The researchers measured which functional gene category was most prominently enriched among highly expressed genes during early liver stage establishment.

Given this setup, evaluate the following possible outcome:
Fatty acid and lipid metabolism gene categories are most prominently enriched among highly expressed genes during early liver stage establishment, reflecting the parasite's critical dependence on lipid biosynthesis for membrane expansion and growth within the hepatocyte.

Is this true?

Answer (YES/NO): NO